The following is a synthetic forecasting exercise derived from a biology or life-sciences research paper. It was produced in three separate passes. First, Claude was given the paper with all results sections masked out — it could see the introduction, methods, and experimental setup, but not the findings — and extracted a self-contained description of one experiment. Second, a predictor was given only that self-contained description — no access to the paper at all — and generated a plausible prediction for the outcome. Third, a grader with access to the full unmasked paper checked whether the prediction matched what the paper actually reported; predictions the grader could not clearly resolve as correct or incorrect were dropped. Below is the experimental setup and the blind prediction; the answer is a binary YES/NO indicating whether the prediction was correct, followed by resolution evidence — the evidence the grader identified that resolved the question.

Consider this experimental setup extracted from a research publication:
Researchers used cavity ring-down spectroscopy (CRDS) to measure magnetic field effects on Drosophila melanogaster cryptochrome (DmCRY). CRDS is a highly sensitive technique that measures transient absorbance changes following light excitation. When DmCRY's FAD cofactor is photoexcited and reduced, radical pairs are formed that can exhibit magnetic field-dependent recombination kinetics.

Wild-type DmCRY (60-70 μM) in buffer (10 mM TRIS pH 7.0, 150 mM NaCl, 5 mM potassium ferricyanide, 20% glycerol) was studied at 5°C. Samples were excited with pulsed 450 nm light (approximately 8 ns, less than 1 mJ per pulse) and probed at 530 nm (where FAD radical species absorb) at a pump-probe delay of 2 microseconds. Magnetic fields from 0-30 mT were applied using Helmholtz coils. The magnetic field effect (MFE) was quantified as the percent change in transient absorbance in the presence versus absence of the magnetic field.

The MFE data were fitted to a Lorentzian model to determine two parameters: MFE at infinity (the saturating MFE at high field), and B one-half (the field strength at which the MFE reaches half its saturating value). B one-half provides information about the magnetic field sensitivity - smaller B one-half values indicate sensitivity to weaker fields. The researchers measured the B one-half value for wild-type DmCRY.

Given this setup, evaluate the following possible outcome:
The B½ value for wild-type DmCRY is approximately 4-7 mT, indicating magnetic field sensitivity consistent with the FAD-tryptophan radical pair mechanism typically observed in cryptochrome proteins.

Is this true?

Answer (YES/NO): NO